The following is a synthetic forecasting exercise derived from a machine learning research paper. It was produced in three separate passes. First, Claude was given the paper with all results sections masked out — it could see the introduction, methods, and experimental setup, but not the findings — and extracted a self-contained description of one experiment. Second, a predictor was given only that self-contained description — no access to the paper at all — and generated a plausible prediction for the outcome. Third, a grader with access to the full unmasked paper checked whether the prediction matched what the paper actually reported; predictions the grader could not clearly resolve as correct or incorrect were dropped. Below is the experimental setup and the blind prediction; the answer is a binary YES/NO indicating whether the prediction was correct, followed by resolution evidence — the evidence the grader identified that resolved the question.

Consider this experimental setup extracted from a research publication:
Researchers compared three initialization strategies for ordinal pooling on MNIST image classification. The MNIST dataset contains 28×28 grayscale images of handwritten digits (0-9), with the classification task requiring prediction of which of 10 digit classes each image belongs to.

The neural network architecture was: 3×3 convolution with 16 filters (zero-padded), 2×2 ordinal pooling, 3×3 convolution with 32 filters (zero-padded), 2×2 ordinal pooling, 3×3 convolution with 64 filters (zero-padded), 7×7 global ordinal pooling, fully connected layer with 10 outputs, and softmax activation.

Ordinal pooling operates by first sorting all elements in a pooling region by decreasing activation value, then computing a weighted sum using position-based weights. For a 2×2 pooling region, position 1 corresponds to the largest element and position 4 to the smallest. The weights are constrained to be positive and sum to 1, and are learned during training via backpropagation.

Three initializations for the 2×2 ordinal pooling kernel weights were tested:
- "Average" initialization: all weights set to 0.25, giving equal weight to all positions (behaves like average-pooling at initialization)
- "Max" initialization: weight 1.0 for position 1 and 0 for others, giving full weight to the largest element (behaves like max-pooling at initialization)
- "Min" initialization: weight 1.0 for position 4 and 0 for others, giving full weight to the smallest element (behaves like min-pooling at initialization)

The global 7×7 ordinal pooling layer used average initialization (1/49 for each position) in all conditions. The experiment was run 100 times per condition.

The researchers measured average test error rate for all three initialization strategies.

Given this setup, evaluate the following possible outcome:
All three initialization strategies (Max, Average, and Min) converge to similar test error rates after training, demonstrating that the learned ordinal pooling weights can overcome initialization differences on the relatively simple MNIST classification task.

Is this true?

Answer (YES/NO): YES